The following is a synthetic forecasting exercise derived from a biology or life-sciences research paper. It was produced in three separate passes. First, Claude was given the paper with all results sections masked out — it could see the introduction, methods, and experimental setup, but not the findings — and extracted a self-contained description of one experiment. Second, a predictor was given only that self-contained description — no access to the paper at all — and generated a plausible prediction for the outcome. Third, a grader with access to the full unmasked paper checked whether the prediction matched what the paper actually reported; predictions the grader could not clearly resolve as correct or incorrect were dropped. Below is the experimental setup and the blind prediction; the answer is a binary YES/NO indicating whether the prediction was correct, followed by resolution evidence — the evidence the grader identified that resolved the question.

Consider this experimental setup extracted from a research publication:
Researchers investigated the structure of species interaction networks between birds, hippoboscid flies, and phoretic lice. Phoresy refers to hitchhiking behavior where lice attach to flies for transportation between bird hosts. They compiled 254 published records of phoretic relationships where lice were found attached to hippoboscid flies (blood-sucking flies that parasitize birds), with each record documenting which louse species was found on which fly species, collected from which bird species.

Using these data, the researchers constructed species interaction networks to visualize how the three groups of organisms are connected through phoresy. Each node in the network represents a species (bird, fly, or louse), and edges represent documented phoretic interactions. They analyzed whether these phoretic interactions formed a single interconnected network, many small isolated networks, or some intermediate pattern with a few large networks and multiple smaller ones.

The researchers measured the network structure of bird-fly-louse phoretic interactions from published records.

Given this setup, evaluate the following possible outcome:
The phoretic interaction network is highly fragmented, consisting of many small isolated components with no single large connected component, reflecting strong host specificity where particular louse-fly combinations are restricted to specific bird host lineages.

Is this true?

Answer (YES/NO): NO